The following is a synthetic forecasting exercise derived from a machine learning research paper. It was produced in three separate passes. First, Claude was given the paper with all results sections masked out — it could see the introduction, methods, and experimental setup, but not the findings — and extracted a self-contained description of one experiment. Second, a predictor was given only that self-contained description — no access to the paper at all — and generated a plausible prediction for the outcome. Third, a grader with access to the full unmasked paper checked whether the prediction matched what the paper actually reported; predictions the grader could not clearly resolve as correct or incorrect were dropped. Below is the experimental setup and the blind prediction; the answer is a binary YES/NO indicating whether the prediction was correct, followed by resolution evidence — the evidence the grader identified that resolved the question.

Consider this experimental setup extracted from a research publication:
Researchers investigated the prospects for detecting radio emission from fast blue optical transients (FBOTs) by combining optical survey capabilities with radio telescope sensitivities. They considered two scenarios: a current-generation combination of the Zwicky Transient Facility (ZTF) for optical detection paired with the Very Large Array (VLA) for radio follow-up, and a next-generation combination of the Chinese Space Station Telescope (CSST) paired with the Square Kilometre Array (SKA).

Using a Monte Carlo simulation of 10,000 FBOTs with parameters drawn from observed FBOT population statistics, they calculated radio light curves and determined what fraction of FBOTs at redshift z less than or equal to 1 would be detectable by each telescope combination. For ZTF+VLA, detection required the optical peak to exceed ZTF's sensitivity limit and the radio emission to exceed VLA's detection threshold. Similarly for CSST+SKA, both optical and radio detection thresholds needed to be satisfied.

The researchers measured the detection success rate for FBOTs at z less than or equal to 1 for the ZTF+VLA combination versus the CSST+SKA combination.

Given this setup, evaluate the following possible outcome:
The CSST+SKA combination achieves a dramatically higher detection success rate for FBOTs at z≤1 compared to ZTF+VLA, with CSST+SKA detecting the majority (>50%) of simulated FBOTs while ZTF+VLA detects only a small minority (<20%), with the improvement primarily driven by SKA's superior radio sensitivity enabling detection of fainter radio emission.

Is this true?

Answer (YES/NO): NO